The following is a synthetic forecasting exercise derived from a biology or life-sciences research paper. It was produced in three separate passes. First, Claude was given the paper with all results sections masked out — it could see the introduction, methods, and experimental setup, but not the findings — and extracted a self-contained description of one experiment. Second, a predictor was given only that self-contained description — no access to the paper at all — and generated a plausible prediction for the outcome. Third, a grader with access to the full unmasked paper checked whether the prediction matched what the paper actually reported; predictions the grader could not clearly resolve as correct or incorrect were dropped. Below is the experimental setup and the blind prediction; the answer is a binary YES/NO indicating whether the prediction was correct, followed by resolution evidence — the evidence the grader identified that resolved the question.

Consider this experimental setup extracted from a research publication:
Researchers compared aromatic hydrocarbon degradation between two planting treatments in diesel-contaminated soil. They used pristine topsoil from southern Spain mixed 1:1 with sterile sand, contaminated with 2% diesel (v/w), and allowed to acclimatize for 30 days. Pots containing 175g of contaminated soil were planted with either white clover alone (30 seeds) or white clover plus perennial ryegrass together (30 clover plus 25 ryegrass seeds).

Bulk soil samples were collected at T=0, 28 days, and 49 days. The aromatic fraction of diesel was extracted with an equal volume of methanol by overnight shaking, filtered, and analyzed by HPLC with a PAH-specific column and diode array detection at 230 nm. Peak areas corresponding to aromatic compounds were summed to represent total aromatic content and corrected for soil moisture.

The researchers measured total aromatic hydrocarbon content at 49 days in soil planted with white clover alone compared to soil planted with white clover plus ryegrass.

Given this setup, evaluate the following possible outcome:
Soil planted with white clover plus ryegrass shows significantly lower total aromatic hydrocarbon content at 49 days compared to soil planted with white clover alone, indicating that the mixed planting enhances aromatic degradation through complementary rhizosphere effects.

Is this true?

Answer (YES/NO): NO